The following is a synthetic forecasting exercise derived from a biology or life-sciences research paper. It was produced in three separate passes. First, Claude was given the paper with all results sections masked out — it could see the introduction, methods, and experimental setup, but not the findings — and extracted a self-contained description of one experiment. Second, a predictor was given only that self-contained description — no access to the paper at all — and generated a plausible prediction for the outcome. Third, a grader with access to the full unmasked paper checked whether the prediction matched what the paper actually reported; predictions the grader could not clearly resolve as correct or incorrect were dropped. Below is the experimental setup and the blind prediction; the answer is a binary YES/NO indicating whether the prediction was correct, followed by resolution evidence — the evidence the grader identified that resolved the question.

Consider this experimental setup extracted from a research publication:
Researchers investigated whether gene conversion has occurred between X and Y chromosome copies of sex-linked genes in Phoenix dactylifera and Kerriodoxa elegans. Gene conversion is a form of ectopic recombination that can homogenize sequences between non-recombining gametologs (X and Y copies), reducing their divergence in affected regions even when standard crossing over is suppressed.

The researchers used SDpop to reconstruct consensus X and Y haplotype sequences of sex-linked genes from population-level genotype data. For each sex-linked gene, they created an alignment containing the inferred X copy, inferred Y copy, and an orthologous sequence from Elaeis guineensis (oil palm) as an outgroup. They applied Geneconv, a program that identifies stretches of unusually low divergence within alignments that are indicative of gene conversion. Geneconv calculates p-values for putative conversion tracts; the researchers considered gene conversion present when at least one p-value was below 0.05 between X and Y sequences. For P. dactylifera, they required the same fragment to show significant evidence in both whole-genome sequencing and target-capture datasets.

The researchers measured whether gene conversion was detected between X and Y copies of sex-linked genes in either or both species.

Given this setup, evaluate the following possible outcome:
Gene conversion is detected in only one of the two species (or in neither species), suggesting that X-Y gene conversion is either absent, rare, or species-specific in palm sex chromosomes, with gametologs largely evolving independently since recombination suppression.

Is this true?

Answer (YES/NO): NO